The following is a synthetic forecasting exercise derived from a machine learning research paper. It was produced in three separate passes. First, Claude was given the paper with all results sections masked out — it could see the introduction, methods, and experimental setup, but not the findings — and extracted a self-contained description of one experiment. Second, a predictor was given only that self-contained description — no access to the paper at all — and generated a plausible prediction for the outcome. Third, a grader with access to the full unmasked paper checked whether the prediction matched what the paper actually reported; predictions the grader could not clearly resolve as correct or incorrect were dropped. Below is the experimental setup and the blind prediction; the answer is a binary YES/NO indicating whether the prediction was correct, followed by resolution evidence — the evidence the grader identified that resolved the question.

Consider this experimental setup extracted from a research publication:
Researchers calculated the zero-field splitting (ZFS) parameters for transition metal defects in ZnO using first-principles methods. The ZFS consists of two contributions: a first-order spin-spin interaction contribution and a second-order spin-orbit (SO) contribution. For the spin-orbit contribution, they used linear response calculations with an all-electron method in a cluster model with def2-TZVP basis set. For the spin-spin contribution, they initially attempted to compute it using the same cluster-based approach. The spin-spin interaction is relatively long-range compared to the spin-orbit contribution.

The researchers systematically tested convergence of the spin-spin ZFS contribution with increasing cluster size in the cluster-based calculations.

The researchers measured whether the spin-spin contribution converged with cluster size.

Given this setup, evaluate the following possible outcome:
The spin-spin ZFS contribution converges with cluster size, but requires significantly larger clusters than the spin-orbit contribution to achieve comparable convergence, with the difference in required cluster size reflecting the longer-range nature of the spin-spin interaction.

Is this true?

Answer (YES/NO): NO